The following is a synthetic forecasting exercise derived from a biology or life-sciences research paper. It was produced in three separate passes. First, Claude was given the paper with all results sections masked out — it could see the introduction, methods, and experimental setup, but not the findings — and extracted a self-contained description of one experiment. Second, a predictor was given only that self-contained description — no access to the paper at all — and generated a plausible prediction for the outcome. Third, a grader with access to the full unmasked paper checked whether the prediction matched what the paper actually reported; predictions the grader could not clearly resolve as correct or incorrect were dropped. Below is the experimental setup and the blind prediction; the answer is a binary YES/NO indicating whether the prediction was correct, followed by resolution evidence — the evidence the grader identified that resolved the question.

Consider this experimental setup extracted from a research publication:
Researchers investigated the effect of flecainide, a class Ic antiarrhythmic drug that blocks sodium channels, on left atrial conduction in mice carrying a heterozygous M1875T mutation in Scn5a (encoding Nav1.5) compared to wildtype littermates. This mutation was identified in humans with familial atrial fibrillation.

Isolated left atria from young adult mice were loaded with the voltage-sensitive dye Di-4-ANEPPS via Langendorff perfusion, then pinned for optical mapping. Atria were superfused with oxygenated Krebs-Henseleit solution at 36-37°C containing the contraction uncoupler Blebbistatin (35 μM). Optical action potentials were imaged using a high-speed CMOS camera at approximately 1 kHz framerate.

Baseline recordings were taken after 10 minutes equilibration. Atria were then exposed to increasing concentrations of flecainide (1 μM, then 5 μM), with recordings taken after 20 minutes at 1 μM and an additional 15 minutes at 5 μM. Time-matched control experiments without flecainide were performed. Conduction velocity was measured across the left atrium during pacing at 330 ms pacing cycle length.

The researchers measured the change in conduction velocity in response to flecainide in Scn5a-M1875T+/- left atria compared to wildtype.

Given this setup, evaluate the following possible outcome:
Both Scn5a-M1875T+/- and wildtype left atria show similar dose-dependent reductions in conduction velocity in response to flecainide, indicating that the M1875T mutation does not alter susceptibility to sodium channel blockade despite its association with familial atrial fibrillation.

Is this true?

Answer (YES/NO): NO